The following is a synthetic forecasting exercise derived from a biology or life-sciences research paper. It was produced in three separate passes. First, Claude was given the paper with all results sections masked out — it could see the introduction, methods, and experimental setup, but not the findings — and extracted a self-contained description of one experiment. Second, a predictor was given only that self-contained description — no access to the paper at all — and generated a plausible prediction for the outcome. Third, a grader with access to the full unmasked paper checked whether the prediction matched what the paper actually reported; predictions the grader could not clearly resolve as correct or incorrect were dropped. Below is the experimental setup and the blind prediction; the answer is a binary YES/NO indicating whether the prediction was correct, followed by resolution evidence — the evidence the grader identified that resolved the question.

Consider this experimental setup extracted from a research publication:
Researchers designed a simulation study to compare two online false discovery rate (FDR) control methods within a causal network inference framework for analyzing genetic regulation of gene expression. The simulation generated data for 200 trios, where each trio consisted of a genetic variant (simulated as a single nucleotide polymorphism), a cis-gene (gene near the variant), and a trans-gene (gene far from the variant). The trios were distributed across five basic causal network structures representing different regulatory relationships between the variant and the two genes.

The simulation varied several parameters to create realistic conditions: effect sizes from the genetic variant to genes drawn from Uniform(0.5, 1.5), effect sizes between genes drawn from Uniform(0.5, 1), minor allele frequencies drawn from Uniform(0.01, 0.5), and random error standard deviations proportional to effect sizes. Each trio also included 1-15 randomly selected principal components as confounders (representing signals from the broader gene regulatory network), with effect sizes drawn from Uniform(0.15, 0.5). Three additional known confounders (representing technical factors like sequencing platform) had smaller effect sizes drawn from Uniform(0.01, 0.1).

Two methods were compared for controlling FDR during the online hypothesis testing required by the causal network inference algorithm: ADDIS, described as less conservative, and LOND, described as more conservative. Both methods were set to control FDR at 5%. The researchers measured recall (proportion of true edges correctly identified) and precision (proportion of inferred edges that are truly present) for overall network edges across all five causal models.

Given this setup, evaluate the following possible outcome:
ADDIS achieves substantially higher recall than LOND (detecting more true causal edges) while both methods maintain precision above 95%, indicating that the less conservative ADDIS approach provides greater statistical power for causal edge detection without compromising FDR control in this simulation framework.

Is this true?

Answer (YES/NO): NO